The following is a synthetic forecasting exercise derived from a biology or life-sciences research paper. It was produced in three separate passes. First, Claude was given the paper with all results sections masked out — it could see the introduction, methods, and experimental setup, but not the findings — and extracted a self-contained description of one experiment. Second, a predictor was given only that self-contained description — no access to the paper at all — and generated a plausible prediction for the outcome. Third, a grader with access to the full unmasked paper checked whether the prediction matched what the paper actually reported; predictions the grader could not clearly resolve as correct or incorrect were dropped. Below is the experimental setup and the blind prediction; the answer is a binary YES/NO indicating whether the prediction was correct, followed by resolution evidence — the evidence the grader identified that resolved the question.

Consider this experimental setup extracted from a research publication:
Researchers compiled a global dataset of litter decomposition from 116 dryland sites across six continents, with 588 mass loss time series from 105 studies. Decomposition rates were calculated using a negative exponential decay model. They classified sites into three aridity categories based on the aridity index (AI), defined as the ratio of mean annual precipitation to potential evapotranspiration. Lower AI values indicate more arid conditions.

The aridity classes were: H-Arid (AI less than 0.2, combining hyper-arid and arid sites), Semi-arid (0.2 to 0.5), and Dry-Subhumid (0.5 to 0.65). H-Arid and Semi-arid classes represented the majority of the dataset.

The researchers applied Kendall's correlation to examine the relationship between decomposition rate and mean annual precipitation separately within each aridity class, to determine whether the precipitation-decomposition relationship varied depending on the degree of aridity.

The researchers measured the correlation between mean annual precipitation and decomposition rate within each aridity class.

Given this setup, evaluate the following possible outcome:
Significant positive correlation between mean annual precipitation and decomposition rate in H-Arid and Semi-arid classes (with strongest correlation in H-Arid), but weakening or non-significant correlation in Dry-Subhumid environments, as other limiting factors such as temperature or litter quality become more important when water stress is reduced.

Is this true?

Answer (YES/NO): NO